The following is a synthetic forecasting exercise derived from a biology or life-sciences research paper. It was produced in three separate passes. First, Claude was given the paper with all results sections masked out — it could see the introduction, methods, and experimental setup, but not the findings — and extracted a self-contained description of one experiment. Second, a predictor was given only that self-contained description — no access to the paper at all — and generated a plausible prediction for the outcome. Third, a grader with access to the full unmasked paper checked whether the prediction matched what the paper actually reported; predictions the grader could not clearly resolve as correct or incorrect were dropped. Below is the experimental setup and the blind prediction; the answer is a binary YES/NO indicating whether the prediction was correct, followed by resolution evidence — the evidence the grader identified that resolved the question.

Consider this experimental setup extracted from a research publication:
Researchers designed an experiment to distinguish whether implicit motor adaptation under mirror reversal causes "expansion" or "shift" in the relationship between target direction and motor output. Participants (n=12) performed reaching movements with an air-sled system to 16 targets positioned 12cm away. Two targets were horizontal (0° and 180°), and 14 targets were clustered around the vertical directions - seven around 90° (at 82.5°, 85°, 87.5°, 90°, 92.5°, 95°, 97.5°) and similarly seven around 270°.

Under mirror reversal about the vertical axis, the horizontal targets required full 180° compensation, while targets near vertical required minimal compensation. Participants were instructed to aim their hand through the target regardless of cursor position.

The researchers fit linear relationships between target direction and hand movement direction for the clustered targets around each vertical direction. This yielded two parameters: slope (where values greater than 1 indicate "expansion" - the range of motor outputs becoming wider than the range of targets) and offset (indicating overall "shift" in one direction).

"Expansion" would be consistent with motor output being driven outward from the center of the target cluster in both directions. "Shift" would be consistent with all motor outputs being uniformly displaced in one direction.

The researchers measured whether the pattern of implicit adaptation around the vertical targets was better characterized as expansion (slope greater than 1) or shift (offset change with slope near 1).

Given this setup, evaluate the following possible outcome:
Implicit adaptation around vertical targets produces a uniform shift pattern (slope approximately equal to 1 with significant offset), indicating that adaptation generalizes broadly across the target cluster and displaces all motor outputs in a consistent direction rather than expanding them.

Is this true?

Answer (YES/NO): NO